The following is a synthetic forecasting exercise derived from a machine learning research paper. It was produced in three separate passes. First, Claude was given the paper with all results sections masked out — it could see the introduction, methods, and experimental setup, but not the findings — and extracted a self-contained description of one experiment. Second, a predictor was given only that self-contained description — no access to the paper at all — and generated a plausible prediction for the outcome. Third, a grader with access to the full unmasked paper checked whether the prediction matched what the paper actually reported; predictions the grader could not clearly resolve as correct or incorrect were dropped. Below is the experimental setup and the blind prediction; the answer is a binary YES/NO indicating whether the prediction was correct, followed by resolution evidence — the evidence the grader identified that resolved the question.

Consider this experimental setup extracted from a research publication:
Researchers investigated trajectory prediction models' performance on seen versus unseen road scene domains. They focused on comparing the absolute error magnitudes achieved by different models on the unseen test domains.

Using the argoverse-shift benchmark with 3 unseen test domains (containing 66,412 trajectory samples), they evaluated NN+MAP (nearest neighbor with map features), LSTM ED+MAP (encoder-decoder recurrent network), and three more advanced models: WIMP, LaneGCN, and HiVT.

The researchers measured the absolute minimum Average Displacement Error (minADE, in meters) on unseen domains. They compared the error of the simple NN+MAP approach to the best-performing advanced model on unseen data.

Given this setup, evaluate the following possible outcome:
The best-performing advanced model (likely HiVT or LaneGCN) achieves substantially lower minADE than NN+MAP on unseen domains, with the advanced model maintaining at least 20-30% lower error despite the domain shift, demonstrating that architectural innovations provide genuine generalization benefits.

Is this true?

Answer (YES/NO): YES